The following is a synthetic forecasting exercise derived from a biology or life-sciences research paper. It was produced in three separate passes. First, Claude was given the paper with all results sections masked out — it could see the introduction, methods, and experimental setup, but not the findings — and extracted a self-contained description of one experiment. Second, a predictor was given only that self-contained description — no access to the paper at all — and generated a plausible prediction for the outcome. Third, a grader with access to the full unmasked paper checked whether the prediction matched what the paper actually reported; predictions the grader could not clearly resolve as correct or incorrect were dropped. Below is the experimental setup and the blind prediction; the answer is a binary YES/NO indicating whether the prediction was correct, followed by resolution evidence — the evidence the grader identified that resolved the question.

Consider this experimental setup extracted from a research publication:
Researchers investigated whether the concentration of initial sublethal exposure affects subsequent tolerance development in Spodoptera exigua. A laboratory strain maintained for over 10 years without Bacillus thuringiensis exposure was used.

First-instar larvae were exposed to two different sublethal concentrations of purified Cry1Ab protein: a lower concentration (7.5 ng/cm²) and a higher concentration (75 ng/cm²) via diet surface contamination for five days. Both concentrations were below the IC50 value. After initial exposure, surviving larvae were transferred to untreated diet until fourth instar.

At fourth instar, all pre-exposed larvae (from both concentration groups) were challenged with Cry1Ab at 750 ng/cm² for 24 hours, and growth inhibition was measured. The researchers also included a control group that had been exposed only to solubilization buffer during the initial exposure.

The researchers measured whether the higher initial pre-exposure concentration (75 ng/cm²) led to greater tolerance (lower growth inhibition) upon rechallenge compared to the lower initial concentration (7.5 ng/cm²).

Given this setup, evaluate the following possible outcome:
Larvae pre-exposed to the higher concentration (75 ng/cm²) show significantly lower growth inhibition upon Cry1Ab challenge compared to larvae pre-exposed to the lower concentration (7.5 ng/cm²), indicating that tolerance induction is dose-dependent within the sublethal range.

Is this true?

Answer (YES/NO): NO